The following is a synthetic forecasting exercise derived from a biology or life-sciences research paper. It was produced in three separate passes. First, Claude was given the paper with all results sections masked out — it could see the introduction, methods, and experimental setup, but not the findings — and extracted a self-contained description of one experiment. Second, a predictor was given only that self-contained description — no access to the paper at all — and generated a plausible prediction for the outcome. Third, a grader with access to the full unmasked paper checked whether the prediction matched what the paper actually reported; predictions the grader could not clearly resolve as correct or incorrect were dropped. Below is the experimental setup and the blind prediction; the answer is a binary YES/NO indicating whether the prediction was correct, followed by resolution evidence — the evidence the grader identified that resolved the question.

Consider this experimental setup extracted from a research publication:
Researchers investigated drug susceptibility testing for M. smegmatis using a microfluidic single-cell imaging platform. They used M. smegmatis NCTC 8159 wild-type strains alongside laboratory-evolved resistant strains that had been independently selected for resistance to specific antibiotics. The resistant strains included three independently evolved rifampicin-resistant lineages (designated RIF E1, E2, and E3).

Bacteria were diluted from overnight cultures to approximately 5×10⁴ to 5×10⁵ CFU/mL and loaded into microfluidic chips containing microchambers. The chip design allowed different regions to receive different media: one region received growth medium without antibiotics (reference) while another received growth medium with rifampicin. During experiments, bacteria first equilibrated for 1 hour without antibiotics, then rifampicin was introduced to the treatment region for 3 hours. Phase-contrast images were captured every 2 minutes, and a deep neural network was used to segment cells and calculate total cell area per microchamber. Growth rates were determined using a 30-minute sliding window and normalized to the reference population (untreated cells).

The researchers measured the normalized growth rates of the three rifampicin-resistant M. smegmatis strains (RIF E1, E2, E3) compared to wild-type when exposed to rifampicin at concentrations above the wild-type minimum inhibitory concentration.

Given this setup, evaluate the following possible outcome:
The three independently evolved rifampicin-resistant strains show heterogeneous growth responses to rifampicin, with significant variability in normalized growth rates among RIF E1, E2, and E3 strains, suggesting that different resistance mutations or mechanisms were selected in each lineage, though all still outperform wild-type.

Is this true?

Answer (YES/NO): YES